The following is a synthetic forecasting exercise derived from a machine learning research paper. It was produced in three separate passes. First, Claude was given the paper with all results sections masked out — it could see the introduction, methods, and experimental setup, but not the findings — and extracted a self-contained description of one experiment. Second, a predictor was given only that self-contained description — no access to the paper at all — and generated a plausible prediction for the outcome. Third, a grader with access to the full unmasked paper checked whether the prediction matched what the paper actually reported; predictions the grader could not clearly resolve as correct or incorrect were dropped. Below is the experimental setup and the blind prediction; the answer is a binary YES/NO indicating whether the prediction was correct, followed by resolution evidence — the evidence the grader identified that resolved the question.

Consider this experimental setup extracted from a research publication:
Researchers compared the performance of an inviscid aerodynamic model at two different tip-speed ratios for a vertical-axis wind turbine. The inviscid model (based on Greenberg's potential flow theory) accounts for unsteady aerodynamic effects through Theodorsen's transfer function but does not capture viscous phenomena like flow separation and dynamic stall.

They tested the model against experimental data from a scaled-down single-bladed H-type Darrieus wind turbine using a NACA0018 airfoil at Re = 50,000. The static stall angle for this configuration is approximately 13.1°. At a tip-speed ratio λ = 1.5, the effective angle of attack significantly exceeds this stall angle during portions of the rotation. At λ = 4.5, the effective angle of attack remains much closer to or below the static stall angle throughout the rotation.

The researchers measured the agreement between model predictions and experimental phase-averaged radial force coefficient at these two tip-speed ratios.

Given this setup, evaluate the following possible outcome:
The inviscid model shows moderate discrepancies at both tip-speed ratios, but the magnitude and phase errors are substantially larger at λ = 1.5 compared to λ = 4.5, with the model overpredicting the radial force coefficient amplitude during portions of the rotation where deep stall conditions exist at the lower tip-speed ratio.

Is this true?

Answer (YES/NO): NO